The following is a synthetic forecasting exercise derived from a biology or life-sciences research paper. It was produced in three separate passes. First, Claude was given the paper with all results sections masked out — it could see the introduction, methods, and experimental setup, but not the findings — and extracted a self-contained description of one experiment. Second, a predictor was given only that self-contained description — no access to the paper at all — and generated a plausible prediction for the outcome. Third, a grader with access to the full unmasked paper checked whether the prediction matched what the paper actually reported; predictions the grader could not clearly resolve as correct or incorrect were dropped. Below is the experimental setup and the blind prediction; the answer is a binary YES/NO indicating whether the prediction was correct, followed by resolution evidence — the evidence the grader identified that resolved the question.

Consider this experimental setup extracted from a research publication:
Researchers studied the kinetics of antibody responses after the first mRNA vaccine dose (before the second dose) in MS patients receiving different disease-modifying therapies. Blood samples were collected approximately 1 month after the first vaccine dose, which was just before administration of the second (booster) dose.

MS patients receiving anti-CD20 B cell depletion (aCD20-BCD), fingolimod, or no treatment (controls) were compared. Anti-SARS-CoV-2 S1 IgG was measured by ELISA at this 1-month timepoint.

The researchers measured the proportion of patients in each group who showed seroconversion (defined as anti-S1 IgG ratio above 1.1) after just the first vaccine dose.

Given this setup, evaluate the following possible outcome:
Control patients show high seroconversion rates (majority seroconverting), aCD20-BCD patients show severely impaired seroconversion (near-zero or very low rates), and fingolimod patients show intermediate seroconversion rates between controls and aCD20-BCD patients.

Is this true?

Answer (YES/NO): NO